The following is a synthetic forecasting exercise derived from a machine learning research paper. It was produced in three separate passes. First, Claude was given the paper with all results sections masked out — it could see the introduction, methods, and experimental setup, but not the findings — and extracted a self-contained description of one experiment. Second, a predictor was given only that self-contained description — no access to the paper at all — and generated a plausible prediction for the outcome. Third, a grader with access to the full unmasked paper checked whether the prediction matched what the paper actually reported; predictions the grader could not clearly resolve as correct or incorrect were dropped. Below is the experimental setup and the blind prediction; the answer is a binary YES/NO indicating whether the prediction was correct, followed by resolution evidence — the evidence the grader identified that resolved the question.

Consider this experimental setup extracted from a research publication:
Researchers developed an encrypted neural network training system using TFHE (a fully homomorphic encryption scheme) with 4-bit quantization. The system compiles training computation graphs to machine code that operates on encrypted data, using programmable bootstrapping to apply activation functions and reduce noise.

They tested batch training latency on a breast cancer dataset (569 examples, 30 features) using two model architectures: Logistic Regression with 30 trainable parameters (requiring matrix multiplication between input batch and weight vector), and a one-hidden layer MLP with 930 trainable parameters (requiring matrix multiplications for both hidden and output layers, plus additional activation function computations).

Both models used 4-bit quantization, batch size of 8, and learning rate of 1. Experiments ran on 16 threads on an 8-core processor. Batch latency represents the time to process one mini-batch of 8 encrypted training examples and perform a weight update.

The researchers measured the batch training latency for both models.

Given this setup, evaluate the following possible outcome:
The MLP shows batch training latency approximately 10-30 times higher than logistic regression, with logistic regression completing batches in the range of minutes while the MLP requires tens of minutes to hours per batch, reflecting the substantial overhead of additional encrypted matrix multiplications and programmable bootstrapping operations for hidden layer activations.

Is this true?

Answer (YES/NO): NO